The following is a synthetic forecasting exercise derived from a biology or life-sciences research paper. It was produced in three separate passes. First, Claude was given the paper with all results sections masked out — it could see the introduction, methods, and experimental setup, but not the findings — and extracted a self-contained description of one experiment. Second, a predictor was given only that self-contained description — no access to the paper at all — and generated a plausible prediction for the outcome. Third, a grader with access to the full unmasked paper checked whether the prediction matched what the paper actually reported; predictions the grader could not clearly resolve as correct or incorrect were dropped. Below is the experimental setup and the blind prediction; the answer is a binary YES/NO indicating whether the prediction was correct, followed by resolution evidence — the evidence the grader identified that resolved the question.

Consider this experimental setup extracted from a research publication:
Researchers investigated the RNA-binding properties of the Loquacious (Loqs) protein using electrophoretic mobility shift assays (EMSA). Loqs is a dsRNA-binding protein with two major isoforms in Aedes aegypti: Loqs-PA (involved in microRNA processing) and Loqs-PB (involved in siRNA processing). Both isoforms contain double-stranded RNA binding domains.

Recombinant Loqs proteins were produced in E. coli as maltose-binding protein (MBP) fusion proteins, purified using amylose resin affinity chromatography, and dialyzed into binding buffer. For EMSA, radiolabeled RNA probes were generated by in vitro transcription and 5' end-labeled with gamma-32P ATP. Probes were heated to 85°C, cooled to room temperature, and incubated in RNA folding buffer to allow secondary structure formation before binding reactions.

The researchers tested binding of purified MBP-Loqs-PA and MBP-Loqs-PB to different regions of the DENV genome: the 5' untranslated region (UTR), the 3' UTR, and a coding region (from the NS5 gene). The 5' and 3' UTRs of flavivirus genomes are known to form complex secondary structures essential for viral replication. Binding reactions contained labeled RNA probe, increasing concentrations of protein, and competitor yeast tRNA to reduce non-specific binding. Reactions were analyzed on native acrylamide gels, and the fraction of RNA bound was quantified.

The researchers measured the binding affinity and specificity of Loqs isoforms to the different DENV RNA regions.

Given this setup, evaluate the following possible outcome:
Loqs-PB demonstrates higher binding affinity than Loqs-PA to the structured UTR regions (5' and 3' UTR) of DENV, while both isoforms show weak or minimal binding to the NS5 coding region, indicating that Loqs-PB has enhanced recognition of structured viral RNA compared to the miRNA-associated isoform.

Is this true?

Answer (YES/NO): NO